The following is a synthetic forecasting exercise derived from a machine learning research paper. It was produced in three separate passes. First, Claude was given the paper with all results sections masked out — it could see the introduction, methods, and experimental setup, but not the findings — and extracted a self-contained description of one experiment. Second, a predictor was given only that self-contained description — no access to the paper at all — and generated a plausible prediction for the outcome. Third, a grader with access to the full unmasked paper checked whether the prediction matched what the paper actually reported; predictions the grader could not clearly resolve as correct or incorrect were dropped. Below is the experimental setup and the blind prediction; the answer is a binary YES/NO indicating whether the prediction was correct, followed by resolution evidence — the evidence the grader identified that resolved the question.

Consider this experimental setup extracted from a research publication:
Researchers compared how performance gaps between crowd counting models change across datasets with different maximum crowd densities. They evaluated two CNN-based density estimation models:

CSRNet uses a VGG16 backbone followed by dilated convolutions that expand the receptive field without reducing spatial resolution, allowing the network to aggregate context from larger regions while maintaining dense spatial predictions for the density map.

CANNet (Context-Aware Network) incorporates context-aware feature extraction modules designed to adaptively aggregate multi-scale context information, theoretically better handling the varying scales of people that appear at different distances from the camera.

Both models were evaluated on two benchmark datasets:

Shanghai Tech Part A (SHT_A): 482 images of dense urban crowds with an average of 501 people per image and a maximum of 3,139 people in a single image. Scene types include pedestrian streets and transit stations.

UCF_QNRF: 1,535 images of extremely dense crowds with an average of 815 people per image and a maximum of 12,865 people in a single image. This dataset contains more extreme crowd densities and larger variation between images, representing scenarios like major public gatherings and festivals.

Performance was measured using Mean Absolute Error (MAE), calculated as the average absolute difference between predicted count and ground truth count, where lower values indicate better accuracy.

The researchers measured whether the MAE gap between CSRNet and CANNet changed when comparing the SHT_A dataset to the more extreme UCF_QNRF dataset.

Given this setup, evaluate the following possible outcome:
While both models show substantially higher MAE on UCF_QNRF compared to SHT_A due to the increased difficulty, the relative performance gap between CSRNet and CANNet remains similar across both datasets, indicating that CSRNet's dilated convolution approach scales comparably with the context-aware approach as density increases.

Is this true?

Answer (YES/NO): NO